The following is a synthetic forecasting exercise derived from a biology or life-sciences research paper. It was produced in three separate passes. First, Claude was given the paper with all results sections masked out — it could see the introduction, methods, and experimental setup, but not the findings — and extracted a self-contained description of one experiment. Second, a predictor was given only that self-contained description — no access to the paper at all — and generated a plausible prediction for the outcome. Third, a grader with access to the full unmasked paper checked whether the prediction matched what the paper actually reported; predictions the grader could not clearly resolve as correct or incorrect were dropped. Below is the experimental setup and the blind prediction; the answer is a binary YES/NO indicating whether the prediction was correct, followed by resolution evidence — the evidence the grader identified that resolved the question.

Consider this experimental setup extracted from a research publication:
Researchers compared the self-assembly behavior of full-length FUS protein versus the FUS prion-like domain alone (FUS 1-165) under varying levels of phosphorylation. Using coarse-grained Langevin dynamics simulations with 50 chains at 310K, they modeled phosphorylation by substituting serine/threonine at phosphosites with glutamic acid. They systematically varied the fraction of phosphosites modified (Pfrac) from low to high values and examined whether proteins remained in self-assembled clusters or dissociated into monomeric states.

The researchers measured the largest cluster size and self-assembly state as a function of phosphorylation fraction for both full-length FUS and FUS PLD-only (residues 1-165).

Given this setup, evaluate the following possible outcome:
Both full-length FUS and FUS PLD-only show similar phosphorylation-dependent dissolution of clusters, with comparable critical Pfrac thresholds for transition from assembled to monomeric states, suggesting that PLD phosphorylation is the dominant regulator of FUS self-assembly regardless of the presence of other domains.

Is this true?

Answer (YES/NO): NO